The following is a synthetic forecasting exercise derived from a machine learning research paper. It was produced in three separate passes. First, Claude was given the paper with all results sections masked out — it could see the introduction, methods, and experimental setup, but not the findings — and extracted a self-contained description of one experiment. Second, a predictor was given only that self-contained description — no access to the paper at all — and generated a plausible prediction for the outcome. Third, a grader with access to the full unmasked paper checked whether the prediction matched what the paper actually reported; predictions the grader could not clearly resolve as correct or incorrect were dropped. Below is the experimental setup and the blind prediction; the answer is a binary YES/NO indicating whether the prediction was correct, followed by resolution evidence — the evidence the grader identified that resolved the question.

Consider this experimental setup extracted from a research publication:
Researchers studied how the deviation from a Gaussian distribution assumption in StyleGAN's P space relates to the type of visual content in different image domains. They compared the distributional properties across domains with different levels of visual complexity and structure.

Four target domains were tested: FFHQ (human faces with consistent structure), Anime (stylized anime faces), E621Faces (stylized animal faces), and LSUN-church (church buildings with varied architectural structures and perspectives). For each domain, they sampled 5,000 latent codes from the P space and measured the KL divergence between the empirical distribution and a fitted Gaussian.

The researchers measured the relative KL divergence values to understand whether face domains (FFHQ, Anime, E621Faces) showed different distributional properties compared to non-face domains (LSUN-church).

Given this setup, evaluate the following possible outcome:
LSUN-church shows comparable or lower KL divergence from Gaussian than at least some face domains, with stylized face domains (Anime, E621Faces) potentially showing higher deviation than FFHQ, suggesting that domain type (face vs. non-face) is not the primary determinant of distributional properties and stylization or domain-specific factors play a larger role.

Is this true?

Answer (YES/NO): NO